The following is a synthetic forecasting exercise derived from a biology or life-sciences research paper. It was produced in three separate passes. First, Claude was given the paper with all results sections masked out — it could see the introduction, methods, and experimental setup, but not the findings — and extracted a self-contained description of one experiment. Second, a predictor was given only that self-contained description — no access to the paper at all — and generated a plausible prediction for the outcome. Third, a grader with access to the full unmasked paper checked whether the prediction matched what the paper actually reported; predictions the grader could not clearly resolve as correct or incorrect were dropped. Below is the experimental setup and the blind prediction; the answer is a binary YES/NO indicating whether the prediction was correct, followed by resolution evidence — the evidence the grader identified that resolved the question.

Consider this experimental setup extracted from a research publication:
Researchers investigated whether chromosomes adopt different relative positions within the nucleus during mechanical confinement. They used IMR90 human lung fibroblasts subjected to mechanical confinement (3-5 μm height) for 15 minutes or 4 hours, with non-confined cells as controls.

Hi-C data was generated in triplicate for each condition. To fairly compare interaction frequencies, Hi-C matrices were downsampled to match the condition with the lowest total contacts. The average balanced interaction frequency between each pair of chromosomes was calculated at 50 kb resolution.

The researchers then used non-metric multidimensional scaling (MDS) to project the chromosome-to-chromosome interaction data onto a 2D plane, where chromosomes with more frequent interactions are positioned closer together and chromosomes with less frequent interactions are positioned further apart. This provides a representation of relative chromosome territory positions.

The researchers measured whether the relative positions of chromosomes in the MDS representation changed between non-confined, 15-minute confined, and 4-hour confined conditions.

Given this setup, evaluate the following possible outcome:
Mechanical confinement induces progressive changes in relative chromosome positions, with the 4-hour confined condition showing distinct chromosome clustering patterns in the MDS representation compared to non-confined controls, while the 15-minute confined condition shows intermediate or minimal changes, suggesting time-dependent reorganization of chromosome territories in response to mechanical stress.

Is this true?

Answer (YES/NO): NO